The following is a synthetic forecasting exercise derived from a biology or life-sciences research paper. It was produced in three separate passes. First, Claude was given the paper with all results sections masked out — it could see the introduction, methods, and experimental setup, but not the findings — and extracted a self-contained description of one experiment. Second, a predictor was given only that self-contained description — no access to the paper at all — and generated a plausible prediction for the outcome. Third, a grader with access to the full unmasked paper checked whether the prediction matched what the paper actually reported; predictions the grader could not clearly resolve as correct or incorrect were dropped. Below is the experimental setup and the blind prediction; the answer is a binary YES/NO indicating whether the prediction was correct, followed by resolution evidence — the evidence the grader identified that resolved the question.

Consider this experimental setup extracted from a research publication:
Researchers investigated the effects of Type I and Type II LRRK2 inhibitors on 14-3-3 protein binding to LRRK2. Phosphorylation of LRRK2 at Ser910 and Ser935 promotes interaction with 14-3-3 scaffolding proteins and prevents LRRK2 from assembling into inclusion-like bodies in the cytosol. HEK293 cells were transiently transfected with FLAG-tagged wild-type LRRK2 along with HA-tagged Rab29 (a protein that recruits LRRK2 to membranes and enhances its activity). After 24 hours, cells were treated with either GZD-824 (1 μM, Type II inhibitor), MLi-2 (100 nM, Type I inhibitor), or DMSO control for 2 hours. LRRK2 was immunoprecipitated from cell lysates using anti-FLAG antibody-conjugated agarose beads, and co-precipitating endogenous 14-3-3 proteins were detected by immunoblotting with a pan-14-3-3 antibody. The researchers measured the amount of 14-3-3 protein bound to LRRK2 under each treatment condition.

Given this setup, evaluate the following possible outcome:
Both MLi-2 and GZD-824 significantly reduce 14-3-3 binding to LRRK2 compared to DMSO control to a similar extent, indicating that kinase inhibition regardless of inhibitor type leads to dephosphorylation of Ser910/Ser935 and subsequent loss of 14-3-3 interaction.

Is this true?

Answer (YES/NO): NO